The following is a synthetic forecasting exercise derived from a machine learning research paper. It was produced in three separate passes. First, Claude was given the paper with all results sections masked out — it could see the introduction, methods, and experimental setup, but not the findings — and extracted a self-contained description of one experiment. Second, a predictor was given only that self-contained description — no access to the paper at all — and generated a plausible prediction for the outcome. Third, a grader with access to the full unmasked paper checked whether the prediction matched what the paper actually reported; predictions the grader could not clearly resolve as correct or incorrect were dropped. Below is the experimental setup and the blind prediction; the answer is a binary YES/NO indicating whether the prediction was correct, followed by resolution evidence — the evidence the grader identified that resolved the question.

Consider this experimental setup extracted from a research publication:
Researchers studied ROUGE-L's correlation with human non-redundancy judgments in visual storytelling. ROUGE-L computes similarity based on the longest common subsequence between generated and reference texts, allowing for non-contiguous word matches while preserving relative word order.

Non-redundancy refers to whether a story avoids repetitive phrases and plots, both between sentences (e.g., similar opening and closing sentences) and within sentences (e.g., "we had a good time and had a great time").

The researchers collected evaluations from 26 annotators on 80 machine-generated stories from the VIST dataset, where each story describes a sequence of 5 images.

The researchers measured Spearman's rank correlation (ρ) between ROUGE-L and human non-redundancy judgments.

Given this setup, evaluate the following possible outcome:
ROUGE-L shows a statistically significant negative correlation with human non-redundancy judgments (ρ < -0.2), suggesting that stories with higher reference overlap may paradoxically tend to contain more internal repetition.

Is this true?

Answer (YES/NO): NO